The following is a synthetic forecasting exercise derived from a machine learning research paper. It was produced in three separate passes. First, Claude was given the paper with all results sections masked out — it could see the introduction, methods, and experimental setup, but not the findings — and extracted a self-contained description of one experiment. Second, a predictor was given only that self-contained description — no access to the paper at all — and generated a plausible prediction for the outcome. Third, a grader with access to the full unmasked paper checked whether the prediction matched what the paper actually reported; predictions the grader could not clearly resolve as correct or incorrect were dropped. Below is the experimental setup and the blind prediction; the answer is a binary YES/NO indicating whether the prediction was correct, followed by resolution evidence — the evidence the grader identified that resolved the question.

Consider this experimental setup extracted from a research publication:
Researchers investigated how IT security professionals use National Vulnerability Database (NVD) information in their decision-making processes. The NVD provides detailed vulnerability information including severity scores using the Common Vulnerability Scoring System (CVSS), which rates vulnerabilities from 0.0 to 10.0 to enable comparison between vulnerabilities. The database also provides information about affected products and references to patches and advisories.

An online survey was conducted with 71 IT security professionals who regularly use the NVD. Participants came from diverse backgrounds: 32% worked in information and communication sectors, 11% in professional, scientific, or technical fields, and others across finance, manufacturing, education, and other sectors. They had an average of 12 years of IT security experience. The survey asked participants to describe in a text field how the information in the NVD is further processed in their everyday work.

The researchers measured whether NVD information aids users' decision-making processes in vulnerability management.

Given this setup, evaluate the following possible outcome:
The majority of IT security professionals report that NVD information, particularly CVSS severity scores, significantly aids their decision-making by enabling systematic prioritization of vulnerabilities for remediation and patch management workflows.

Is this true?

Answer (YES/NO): YES